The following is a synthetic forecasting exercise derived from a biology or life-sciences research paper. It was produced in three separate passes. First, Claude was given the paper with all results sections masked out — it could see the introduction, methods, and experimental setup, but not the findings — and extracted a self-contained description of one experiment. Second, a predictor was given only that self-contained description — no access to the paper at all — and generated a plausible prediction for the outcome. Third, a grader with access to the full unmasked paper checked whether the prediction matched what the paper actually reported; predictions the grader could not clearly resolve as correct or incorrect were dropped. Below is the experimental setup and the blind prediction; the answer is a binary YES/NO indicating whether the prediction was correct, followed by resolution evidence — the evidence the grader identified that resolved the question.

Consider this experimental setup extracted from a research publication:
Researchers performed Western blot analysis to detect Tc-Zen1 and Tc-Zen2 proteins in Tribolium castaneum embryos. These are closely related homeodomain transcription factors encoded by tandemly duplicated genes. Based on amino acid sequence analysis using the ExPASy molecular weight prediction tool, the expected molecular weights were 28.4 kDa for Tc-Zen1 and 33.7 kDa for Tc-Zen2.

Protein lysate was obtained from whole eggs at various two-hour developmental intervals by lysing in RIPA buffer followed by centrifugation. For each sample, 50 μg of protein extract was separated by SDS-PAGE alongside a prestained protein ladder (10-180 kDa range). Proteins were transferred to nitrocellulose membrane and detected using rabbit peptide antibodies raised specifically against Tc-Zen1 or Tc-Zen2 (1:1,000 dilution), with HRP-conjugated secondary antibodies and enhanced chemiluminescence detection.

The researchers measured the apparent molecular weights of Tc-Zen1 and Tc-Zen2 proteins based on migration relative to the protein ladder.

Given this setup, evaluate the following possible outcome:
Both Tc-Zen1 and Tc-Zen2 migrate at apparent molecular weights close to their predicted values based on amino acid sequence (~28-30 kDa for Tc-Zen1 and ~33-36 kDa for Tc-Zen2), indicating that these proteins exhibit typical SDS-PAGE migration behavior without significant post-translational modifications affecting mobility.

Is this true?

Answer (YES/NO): NO